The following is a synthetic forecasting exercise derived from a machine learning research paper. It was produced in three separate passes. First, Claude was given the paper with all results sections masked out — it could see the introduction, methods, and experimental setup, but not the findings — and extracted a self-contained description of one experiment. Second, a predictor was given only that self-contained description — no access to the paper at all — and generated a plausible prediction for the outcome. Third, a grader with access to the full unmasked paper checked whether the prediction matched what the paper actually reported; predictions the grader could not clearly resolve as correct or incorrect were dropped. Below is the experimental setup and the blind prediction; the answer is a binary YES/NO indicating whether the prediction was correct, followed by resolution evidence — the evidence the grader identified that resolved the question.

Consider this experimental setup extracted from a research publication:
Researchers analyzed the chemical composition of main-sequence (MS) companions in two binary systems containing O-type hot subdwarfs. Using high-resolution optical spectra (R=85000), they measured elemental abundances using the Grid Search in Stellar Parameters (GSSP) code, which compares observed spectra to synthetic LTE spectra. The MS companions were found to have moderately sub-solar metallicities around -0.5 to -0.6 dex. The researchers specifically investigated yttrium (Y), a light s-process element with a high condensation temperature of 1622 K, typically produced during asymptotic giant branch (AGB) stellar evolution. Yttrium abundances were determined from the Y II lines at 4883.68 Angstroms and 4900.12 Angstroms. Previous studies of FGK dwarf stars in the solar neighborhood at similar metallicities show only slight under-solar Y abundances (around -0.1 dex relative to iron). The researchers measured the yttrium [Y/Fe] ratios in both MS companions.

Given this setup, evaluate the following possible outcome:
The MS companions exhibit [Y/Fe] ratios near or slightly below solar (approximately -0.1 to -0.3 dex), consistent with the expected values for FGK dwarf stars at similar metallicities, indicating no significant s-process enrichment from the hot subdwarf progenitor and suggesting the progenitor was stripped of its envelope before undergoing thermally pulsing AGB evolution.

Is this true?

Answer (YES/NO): NO